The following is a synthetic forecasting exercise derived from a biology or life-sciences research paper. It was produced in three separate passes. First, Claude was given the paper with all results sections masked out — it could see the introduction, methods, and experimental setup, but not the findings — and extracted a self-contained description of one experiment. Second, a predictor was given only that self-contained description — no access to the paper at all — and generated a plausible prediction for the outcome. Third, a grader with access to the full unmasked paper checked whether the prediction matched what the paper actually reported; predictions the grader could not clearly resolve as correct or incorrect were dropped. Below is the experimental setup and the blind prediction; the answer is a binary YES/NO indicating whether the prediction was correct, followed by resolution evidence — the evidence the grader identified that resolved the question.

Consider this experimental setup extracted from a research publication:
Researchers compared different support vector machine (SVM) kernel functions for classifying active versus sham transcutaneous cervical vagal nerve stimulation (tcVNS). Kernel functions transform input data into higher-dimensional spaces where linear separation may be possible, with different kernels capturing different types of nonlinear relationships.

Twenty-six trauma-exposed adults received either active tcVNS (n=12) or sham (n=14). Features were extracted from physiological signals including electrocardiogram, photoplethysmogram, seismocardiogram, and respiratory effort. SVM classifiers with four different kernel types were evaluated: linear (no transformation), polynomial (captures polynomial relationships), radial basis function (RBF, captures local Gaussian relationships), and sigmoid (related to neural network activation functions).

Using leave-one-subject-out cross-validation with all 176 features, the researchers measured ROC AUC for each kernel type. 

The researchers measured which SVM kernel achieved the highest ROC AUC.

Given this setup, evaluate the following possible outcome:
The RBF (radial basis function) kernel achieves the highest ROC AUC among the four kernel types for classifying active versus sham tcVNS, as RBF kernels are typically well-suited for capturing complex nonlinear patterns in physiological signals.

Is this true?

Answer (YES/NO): NO